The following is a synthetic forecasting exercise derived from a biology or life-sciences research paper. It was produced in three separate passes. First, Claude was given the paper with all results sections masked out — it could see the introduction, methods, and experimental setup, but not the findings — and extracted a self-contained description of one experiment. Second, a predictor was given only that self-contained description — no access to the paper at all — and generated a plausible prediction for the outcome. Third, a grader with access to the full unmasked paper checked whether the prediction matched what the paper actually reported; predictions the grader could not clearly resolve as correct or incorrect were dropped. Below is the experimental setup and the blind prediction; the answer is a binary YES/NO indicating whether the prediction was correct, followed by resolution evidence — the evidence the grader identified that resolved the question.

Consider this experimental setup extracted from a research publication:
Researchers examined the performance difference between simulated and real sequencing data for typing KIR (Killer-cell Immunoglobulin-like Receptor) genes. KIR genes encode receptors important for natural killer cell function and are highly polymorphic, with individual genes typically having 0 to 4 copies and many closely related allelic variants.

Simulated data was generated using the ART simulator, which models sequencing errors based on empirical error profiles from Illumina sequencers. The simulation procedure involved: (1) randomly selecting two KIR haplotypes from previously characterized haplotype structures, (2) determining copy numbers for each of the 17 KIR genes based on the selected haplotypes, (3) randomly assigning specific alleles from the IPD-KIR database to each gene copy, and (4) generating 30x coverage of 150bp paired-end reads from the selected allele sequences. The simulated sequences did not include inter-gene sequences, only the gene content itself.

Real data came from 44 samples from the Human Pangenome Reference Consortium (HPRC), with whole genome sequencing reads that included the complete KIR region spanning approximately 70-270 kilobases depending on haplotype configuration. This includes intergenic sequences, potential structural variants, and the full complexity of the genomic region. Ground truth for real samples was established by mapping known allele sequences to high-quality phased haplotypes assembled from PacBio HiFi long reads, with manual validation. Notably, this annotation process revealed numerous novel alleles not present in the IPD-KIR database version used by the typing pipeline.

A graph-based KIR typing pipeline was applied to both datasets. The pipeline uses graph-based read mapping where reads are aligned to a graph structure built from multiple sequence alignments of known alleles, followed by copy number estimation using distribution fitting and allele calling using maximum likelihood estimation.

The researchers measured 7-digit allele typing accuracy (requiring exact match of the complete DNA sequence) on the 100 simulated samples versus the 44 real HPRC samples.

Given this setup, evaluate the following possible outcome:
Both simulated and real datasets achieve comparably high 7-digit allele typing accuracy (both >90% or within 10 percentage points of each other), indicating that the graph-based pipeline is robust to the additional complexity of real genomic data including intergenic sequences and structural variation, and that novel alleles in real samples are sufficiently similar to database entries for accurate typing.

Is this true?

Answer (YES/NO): NO